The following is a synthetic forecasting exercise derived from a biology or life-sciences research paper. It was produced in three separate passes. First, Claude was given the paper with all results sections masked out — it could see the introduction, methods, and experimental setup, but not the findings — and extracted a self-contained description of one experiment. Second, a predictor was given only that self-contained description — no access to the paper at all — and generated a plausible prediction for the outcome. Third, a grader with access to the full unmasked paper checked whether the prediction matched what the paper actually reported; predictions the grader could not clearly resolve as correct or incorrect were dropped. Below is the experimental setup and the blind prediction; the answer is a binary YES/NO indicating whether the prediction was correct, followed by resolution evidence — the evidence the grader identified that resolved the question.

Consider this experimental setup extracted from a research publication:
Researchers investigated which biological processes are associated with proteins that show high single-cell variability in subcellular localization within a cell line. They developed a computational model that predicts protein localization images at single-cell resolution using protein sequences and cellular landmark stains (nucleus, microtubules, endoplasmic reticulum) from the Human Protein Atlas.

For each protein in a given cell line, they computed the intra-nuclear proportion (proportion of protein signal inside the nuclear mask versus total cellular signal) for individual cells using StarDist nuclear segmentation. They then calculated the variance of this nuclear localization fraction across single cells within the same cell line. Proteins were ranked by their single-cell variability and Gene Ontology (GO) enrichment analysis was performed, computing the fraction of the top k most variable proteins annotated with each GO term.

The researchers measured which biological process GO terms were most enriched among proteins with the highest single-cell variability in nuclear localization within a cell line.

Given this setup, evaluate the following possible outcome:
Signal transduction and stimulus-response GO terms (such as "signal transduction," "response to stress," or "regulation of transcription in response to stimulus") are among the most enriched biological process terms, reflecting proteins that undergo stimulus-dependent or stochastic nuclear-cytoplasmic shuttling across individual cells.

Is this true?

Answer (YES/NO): NO